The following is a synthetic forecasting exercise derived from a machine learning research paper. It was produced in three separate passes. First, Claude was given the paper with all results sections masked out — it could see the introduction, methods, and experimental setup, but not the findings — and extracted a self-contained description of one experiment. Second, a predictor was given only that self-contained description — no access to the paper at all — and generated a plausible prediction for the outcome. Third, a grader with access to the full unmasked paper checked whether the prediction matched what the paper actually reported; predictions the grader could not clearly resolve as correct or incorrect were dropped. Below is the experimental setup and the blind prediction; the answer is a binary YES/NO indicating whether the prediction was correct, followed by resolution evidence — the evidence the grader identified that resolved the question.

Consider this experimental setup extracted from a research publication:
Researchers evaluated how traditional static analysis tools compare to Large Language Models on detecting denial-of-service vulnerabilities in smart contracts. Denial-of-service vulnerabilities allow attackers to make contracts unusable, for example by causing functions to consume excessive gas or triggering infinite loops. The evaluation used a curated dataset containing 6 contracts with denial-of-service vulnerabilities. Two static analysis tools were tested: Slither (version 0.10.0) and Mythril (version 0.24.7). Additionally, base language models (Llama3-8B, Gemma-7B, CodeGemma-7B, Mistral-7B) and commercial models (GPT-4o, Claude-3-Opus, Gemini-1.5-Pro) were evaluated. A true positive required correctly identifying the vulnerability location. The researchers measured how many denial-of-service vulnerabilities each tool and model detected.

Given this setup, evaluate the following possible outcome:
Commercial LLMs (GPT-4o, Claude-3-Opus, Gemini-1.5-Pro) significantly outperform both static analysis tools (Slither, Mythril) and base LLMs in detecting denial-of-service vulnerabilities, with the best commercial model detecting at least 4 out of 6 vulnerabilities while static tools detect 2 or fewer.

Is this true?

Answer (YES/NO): NO